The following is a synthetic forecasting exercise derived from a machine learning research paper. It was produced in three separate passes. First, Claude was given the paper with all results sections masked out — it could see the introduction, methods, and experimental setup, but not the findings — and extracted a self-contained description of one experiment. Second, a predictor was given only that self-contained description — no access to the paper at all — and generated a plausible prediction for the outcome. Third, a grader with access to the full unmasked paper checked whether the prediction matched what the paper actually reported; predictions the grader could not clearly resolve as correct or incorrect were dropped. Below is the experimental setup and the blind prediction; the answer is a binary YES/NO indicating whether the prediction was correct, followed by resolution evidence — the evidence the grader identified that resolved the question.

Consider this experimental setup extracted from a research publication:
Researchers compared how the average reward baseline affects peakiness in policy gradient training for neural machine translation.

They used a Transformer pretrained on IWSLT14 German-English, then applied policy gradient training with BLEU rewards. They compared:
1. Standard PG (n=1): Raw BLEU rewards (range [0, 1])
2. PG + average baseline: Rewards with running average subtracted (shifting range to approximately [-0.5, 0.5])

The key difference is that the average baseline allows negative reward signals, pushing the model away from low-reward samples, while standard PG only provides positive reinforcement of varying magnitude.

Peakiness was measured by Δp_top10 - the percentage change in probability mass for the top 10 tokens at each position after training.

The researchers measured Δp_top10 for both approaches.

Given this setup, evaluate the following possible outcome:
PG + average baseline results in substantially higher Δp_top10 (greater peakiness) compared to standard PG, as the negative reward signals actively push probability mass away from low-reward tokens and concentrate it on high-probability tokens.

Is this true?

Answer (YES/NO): NO